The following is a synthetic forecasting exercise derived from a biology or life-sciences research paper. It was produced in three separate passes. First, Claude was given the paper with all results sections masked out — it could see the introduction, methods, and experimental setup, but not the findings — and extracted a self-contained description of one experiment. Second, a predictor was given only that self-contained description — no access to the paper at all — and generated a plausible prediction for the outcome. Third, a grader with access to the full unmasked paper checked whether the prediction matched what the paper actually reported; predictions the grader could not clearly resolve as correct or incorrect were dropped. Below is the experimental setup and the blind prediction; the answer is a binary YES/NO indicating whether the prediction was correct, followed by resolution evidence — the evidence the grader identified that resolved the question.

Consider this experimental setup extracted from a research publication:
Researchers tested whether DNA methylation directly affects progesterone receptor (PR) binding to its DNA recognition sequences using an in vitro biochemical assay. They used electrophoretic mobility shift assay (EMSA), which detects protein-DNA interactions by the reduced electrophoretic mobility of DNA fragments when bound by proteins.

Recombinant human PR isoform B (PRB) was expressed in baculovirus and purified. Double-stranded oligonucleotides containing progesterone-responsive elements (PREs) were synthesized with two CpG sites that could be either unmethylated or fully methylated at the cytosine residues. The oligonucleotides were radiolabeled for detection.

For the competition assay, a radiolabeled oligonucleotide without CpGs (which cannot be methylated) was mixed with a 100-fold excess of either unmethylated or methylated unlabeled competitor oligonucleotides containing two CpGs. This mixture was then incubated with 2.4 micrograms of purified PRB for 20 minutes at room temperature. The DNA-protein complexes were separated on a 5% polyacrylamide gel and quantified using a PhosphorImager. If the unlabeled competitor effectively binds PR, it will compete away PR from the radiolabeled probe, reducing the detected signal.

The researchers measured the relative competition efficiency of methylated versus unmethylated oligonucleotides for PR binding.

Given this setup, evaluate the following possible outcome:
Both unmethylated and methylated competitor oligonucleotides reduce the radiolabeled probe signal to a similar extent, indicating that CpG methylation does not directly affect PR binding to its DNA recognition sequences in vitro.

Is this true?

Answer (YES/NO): NO